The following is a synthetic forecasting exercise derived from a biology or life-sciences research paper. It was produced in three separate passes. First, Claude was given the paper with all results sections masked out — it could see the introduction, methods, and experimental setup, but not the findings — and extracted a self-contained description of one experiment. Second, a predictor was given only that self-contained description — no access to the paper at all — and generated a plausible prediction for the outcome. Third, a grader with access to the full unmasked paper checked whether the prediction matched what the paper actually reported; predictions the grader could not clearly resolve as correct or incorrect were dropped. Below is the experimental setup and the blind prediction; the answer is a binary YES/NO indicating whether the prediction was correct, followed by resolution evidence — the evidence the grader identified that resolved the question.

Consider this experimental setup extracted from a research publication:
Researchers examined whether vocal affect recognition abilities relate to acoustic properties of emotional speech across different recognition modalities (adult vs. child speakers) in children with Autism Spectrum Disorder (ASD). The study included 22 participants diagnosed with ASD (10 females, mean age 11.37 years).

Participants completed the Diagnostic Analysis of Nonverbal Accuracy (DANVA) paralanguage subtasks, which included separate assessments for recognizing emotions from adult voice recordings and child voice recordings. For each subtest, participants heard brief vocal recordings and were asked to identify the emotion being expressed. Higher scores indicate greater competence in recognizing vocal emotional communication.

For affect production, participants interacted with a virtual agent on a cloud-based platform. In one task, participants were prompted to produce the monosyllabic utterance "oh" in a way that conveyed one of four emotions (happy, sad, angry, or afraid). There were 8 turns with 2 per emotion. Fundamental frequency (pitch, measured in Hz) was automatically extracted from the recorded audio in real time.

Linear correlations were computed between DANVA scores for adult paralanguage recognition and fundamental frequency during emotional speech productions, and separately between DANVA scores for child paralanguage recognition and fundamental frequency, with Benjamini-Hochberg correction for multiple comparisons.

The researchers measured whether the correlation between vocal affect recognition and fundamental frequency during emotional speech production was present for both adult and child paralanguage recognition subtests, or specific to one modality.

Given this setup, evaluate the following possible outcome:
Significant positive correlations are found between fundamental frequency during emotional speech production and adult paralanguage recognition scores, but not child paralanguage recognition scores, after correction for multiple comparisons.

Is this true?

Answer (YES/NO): NO